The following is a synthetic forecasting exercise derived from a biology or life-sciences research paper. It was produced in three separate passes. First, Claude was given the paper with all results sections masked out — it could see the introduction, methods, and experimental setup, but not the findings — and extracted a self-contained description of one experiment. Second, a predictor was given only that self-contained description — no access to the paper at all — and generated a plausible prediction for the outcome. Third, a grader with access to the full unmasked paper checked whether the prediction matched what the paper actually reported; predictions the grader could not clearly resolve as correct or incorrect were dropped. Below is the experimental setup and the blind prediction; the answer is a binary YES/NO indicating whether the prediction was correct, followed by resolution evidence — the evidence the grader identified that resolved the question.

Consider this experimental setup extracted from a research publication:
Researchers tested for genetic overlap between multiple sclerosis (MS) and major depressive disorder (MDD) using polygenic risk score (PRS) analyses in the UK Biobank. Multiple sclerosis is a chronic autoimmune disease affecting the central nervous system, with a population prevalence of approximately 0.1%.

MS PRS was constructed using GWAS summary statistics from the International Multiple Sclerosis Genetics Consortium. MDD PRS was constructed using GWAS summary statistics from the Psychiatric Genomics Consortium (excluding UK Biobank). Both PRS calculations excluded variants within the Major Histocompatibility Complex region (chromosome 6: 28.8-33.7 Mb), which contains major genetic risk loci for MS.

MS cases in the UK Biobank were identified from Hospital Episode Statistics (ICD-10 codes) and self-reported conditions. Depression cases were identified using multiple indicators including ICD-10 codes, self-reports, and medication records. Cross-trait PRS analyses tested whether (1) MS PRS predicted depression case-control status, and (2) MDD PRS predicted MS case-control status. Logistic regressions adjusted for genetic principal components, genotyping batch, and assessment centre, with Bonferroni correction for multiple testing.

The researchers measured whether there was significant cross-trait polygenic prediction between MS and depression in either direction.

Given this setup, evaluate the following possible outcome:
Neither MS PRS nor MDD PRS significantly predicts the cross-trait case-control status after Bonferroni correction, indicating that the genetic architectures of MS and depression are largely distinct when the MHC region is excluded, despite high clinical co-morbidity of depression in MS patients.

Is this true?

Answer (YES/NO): YES